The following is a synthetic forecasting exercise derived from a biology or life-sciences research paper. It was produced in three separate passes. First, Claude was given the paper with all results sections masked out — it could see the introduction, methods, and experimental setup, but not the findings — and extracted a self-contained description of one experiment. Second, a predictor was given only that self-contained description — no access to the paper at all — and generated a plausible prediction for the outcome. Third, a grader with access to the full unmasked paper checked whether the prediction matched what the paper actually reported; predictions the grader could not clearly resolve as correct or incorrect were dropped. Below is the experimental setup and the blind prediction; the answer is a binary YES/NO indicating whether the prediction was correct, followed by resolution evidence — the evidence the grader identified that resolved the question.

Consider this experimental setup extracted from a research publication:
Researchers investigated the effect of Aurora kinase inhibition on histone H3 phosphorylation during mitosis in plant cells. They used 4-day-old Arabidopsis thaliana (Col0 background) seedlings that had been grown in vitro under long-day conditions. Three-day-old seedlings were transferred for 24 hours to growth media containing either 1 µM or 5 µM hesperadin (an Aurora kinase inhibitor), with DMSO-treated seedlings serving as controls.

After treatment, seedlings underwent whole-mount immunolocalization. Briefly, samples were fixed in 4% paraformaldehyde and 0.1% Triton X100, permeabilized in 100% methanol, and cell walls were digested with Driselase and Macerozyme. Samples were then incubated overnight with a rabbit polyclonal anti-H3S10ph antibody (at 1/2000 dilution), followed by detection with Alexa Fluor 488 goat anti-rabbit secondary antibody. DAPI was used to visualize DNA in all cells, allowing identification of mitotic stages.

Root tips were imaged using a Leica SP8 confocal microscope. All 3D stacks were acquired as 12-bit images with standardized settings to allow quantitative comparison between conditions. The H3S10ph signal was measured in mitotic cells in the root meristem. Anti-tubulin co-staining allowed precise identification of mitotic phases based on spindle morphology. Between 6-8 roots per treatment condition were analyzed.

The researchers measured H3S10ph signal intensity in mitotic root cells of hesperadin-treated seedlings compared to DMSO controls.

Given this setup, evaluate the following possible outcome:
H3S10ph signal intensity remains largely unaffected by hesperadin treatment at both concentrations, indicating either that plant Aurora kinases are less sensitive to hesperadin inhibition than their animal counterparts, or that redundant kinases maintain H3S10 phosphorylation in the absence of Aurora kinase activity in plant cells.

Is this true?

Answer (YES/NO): NO